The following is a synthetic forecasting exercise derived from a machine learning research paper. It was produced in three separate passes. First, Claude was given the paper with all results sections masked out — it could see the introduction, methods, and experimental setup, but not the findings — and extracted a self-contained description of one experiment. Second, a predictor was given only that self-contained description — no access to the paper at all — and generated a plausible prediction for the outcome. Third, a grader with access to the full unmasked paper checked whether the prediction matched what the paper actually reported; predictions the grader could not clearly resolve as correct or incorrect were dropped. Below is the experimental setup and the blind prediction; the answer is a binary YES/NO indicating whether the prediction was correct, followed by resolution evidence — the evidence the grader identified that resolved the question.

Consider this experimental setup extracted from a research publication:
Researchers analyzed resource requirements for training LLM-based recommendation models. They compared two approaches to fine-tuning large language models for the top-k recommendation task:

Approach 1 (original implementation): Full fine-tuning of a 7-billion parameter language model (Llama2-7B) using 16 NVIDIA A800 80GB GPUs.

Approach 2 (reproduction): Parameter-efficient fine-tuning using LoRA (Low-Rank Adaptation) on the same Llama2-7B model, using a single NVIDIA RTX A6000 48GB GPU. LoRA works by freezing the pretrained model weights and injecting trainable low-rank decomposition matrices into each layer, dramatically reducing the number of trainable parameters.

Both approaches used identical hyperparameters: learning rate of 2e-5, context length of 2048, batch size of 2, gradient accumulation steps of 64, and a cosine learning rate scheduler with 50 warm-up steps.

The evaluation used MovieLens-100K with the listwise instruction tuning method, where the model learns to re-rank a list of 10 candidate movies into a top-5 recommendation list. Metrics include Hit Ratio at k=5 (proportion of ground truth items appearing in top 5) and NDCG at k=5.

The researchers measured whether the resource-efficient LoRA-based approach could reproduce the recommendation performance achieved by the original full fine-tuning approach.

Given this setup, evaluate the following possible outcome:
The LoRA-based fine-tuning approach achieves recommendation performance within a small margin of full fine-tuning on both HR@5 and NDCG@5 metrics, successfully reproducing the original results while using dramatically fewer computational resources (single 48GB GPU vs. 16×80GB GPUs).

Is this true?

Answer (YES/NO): YES